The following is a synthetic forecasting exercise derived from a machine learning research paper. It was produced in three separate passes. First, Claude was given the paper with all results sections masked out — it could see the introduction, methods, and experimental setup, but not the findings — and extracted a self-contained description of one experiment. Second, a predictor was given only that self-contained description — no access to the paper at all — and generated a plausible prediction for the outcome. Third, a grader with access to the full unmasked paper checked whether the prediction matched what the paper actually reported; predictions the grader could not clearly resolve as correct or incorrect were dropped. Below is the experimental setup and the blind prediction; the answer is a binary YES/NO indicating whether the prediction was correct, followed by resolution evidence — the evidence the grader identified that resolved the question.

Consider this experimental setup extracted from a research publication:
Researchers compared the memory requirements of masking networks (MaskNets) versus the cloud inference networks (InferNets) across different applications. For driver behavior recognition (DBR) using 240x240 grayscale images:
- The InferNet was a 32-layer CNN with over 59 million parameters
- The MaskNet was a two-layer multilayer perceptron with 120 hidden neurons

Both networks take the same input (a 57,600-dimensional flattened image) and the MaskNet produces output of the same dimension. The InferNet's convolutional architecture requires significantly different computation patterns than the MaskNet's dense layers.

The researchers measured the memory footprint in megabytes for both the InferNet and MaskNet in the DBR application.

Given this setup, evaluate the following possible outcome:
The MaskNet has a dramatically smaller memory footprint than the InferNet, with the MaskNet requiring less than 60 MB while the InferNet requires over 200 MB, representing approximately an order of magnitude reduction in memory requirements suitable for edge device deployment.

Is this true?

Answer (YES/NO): NO